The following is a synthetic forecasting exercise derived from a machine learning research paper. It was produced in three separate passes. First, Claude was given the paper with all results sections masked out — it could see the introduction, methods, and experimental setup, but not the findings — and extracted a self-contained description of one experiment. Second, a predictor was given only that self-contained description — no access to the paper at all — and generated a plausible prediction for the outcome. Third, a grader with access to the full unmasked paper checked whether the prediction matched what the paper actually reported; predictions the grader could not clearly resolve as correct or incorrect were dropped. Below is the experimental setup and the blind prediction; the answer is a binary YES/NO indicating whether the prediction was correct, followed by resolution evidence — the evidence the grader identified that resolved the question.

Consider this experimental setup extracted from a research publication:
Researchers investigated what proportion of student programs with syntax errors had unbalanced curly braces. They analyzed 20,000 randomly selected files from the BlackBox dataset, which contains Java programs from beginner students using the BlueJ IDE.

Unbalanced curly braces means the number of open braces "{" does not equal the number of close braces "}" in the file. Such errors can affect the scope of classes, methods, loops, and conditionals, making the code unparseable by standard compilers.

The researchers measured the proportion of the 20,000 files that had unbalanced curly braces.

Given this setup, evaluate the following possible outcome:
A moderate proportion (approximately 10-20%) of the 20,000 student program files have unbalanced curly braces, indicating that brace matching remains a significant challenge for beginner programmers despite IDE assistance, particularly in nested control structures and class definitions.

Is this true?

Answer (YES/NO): NO